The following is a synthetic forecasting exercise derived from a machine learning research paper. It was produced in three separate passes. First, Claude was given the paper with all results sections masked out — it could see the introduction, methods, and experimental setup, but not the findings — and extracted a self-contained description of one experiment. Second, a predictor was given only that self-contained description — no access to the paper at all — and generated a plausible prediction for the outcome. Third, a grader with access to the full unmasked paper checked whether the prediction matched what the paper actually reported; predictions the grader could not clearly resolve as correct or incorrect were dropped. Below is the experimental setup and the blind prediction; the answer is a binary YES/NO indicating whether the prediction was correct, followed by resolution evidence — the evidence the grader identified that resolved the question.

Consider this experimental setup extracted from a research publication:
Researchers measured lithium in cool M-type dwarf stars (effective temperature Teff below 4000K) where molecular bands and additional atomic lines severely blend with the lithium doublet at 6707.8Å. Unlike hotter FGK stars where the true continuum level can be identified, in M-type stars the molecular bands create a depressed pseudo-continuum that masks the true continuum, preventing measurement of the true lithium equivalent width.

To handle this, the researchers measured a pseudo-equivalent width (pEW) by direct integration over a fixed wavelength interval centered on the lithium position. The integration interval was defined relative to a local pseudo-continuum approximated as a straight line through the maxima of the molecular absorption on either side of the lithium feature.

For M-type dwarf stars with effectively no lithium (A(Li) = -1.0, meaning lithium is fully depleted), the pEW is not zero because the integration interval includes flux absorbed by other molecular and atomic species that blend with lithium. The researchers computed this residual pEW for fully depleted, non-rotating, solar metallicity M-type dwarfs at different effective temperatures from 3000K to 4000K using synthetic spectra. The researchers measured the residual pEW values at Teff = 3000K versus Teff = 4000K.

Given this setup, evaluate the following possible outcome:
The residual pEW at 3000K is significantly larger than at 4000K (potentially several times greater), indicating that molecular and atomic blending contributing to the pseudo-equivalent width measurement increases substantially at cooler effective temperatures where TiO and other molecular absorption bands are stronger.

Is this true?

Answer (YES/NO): YES